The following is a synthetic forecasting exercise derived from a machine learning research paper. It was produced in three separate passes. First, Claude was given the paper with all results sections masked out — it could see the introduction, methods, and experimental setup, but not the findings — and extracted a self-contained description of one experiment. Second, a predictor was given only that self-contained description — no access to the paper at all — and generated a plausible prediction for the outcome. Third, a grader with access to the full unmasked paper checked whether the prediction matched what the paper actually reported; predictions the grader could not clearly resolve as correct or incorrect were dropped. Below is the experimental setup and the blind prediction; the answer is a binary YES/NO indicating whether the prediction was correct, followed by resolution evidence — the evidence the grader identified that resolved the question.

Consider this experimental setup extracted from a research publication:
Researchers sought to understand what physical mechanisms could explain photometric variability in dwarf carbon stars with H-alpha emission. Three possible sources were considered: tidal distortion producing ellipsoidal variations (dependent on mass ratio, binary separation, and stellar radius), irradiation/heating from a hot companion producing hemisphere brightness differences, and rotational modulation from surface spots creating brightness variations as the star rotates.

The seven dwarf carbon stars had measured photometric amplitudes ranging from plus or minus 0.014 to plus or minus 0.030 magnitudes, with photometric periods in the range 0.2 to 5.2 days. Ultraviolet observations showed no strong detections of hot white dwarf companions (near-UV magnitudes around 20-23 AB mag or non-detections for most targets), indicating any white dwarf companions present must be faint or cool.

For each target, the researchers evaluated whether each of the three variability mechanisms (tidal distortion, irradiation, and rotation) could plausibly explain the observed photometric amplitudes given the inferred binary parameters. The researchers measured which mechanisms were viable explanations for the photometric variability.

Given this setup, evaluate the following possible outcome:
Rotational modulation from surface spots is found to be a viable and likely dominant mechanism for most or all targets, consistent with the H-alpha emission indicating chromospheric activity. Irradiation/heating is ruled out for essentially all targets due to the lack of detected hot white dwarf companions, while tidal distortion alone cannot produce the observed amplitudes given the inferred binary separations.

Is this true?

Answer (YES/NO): NO